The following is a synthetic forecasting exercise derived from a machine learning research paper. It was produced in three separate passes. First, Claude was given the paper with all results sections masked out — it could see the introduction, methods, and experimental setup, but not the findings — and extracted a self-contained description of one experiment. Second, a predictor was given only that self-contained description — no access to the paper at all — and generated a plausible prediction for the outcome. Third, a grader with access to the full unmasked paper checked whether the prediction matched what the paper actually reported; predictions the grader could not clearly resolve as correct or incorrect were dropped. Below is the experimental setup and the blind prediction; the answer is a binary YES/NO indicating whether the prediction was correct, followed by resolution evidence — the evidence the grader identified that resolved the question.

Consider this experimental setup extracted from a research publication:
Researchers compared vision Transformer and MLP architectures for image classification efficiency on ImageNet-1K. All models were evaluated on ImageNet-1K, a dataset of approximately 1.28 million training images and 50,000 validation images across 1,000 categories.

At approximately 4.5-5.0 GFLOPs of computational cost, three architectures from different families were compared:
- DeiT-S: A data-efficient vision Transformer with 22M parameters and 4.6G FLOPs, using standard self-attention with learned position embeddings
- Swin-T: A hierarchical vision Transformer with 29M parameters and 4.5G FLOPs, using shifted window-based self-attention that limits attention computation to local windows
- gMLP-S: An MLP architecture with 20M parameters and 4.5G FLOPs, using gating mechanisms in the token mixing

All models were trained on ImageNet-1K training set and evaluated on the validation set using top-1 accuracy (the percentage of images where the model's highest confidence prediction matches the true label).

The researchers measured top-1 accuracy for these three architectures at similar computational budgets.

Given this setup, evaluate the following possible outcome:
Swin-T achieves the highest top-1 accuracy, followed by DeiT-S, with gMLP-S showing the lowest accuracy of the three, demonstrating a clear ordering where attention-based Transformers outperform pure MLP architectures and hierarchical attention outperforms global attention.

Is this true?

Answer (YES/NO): YES